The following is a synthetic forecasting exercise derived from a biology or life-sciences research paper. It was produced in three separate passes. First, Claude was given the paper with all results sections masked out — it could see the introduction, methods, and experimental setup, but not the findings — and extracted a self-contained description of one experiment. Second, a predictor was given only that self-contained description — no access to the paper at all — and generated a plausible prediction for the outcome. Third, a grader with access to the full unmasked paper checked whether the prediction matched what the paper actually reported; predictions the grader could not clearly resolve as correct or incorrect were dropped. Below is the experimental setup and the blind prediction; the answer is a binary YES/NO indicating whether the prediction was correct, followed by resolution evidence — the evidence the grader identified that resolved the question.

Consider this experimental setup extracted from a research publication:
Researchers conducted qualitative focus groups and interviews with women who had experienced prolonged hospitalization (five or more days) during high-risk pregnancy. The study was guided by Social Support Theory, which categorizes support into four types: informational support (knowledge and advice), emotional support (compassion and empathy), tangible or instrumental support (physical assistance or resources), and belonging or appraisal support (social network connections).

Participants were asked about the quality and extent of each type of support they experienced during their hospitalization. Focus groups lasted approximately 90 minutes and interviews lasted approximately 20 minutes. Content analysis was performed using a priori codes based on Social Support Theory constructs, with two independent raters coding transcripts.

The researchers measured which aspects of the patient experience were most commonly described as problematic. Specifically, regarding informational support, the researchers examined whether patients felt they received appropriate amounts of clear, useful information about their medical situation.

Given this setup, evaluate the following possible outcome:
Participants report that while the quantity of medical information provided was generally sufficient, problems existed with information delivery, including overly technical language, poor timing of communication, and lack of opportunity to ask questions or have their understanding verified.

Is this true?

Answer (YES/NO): NO